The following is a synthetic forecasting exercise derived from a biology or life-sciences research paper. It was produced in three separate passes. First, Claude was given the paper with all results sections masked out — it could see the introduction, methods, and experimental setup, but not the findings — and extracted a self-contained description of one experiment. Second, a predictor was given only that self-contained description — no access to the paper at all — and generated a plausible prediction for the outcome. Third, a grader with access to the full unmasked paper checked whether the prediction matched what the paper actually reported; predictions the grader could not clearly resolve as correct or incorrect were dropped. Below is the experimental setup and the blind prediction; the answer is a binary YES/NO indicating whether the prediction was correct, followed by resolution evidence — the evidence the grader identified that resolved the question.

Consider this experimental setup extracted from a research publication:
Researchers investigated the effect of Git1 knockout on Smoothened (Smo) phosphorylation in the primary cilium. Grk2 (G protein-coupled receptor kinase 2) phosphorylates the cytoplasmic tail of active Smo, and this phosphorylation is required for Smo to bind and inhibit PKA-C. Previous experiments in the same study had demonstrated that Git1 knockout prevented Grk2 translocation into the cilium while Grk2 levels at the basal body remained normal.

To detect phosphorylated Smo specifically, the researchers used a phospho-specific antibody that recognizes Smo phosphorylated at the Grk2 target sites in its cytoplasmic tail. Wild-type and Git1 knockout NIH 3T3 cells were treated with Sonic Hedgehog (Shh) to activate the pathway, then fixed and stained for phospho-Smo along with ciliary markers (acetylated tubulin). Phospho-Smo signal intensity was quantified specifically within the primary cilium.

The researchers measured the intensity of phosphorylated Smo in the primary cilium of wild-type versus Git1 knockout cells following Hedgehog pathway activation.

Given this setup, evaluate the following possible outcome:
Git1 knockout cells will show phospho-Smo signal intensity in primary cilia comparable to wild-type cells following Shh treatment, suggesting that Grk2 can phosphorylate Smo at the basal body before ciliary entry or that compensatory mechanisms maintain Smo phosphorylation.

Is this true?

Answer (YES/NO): NO